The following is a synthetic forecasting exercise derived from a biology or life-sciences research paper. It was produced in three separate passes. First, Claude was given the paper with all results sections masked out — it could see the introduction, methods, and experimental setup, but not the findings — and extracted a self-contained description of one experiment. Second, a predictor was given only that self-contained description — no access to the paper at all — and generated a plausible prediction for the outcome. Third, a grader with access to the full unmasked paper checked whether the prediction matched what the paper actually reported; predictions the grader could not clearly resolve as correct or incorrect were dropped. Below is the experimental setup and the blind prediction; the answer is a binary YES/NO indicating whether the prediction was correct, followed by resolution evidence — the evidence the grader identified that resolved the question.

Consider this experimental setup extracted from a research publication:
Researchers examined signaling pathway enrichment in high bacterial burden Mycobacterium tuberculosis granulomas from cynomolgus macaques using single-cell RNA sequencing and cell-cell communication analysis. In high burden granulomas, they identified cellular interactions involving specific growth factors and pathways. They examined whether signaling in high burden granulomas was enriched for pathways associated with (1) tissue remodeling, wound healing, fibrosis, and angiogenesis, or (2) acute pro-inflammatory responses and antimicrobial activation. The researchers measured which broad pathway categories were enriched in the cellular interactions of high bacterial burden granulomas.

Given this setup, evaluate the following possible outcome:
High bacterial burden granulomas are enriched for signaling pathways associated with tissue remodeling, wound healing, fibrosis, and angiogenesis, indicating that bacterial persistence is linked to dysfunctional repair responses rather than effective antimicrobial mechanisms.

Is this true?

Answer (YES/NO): YES